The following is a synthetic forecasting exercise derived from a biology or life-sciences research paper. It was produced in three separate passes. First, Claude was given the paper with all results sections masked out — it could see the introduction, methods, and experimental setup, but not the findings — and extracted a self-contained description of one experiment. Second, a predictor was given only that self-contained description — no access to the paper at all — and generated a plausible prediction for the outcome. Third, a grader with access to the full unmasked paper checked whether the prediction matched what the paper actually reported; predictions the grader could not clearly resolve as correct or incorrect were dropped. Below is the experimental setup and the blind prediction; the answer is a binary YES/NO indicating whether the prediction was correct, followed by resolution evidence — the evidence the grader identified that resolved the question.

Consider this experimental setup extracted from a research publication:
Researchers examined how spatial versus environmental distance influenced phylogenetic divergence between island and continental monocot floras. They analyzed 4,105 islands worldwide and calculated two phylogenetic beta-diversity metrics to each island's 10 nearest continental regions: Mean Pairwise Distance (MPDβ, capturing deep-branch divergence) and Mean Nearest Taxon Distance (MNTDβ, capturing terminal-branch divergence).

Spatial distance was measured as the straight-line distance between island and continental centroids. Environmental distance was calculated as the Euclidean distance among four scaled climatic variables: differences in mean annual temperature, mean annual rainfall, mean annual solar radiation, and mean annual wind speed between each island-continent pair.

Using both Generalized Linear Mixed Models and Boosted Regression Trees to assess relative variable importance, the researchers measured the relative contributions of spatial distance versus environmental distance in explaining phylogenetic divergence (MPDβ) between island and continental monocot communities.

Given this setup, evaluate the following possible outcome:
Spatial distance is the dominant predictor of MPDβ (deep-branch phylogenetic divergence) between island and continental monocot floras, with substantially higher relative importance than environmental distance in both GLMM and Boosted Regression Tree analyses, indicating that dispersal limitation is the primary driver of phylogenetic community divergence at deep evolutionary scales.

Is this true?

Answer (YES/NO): NO